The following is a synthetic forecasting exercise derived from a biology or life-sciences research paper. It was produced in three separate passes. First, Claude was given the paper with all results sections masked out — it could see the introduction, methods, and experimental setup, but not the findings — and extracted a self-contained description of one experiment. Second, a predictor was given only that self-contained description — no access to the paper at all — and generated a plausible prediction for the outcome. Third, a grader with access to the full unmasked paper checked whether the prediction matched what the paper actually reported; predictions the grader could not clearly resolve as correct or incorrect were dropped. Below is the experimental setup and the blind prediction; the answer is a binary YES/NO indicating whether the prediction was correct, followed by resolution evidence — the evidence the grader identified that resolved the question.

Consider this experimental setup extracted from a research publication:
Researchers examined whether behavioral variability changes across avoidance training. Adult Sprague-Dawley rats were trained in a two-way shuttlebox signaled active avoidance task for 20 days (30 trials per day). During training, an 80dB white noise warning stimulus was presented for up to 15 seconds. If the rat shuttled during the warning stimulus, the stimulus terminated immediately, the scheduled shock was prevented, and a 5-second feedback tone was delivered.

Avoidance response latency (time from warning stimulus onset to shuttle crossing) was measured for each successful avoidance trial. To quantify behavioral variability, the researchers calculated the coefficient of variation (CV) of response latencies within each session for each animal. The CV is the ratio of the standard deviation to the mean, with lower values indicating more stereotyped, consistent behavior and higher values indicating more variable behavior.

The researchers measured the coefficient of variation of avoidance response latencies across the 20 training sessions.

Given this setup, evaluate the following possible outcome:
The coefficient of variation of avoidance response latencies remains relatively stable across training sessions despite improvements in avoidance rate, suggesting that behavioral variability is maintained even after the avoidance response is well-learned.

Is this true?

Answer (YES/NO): NO